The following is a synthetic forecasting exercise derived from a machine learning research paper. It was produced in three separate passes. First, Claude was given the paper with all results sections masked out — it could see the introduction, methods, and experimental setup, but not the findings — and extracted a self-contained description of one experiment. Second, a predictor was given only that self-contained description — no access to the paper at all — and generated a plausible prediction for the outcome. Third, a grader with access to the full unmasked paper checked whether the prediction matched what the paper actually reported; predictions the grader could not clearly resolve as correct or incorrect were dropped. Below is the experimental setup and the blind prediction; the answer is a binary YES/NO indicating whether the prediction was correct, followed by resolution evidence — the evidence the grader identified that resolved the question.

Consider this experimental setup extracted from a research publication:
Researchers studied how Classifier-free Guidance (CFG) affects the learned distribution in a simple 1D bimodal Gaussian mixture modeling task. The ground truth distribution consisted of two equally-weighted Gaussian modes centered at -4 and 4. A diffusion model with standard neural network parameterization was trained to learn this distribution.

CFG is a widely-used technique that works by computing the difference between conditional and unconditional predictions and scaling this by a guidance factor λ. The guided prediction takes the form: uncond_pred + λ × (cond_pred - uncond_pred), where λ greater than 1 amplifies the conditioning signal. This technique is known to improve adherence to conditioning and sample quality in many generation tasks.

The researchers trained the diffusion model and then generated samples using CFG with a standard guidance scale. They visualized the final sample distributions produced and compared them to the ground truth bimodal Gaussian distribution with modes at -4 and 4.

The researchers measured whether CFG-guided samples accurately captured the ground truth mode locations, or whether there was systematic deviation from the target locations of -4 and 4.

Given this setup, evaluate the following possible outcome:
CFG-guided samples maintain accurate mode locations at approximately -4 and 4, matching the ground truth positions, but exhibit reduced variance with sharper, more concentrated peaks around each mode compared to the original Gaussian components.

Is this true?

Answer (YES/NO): NO